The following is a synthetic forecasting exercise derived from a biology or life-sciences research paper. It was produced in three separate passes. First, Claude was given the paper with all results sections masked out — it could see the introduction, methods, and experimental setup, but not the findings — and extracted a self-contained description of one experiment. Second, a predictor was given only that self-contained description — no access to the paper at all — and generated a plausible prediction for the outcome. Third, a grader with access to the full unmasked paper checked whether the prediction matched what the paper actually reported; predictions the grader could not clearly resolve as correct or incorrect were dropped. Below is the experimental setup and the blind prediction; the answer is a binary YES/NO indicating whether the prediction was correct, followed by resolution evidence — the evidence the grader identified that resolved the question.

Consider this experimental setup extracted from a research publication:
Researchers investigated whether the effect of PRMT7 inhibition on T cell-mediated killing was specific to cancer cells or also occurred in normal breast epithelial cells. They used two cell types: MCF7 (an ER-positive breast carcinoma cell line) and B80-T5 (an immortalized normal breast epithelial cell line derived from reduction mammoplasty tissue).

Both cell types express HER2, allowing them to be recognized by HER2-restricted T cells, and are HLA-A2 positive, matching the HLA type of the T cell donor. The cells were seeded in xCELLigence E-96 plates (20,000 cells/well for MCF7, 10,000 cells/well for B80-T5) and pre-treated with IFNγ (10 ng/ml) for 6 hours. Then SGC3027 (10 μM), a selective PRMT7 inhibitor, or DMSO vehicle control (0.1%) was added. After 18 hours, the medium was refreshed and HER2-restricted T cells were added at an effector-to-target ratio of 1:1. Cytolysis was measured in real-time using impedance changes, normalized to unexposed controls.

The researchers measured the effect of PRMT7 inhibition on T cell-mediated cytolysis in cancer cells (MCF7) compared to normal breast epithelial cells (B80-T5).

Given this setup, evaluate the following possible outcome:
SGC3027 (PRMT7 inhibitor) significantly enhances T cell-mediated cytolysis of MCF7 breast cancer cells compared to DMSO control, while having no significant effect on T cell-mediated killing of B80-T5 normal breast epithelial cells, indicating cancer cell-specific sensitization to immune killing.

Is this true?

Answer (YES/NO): NO